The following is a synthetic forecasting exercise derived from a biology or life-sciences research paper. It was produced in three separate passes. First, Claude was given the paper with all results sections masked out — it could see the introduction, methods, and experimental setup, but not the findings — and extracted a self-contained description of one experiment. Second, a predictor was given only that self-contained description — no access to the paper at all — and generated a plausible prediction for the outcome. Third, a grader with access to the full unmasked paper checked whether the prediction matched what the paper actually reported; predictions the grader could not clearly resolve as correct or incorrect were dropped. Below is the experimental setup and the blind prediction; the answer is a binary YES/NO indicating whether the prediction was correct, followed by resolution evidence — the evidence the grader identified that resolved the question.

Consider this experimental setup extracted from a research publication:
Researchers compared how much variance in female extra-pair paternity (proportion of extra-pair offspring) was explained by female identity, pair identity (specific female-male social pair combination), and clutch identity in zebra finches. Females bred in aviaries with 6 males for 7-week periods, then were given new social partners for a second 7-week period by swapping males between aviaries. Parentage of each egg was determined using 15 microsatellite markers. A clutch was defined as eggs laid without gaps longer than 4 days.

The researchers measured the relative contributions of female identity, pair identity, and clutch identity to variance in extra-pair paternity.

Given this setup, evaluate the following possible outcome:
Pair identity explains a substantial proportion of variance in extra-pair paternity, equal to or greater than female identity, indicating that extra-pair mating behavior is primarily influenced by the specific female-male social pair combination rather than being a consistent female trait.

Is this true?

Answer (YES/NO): YES